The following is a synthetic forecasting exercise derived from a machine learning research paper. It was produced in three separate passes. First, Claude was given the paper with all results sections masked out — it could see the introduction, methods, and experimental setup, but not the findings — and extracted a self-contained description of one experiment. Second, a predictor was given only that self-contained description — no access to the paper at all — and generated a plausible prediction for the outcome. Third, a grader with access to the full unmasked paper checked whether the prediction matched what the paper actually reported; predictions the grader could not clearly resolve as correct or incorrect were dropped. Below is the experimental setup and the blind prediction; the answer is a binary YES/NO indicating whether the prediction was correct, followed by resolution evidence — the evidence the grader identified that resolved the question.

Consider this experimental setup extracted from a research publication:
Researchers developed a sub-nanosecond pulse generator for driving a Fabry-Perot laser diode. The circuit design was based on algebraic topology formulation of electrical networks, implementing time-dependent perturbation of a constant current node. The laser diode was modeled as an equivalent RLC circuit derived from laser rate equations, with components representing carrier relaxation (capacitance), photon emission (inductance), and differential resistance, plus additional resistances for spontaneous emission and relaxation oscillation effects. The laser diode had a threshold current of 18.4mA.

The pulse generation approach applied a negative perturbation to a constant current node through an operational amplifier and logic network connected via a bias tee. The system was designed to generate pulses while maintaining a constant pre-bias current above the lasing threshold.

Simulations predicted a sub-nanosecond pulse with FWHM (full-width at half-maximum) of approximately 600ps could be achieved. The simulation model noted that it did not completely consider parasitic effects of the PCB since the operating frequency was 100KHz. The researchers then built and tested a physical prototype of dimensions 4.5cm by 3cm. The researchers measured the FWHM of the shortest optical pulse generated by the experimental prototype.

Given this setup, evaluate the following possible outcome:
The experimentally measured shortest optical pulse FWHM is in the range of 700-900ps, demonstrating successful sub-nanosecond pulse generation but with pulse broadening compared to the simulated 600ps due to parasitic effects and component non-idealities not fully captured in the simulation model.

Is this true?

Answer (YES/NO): NO